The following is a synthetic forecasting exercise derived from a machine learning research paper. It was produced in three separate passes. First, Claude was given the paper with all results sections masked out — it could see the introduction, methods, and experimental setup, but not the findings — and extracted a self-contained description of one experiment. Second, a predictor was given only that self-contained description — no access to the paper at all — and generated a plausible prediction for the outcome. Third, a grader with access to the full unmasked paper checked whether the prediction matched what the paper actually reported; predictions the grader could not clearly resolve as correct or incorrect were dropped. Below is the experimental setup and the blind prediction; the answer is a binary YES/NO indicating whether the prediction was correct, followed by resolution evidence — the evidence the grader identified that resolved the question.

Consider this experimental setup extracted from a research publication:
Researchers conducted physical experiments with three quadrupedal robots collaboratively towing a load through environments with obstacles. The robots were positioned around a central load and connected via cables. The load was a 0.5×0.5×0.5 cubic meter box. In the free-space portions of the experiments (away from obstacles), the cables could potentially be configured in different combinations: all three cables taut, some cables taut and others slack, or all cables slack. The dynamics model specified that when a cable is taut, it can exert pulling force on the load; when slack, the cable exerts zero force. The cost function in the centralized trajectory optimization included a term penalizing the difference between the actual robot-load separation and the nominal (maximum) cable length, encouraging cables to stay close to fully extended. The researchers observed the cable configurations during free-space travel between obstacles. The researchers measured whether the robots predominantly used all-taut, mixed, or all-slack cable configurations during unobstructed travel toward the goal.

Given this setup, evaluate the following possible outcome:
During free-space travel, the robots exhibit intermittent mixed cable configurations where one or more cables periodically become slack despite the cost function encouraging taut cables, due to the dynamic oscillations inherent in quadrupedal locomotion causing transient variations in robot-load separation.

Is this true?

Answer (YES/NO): NO